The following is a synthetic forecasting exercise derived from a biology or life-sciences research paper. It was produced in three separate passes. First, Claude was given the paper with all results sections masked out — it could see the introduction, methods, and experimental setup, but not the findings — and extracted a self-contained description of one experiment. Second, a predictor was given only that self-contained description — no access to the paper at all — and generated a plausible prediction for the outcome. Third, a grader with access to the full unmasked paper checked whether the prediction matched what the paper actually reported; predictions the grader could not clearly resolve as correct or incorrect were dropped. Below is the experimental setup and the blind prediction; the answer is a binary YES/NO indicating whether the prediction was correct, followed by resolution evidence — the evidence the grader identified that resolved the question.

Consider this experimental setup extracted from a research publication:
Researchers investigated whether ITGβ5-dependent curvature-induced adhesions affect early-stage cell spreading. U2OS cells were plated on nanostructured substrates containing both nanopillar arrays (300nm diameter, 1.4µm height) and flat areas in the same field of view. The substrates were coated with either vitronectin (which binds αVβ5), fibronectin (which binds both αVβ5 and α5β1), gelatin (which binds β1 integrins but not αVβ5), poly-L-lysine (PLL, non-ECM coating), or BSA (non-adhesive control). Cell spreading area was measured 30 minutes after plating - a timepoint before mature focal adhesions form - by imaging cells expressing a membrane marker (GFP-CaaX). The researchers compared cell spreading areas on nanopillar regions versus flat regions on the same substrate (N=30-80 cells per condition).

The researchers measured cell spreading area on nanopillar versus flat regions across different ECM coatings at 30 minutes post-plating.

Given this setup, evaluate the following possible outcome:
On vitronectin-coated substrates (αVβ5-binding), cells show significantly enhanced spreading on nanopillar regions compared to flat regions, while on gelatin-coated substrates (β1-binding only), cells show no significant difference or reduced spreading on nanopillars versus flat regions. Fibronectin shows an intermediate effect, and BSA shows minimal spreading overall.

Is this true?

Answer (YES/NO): NO